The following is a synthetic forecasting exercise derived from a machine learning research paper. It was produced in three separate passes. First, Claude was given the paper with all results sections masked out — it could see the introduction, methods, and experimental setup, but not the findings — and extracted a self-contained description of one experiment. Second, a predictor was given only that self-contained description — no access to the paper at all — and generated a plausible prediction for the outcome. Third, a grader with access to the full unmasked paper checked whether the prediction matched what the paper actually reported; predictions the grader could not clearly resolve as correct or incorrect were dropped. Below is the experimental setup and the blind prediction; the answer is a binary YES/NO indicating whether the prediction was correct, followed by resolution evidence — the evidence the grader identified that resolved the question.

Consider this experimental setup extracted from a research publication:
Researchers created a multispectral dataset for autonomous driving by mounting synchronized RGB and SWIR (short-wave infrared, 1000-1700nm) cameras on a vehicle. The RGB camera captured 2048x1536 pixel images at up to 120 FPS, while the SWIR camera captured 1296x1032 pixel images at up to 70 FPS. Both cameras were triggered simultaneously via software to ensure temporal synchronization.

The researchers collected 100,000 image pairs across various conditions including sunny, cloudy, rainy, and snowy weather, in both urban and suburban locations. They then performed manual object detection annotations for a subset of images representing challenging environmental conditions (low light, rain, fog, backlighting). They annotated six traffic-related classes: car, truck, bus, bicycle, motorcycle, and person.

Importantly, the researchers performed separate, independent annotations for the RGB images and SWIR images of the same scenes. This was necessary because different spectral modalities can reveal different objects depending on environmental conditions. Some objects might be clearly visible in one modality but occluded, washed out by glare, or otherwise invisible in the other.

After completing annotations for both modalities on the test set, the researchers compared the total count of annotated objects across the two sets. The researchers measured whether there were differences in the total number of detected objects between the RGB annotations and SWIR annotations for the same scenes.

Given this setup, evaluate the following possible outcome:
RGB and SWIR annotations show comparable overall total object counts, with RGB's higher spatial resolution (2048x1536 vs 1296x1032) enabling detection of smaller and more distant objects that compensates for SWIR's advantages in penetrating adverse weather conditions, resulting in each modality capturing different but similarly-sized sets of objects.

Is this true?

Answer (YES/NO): NO